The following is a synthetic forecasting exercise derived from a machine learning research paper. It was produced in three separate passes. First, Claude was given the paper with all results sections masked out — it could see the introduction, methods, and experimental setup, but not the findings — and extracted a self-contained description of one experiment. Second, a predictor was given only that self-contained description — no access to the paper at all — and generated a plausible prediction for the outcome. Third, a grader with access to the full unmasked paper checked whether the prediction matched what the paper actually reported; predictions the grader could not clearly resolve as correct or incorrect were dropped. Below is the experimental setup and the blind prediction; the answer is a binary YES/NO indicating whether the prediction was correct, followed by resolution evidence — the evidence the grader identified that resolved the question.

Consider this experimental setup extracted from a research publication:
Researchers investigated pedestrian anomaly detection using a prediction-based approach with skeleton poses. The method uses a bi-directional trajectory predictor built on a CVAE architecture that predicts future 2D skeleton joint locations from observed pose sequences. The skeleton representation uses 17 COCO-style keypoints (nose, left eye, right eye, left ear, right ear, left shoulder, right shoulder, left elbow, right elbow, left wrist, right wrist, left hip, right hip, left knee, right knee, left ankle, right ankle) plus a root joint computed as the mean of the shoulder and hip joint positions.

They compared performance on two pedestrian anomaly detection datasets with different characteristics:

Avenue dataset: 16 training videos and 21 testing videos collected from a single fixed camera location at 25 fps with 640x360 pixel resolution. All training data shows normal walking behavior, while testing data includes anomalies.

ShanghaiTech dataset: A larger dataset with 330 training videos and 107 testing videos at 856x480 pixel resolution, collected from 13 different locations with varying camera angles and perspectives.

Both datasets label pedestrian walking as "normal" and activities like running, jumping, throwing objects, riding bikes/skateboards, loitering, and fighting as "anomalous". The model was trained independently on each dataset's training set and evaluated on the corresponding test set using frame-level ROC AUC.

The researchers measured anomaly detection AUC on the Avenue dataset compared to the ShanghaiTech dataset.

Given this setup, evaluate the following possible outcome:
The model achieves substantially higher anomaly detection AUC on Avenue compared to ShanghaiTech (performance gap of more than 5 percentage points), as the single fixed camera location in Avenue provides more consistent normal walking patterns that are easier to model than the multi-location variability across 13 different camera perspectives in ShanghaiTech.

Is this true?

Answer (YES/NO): YES